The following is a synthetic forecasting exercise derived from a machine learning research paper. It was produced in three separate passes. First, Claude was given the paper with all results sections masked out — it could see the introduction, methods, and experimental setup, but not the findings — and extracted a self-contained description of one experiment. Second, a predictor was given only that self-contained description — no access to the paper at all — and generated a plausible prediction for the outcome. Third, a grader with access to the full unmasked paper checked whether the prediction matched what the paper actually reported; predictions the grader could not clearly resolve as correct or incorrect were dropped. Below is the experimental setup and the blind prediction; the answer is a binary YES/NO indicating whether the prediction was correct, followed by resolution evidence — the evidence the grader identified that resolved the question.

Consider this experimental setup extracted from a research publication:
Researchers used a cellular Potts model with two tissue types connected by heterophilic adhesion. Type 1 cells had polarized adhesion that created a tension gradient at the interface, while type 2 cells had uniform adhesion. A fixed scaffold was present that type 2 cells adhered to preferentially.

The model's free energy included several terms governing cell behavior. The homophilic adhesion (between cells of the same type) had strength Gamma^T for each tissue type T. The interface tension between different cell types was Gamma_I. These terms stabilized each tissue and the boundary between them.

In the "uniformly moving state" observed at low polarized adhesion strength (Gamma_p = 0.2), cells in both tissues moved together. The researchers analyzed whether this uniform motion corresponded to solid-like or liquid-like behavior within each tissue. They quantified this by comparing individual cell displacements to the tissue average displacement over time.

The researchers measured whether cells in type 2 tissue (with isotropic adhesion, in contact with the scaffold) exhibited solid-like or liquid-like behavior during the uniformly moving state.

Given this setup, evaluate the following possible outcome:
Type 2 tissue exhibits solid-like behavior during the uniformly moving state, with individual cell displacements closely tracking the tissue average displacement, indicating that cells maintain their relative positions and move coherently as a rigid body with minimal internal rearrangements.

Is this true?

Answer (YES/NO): YES